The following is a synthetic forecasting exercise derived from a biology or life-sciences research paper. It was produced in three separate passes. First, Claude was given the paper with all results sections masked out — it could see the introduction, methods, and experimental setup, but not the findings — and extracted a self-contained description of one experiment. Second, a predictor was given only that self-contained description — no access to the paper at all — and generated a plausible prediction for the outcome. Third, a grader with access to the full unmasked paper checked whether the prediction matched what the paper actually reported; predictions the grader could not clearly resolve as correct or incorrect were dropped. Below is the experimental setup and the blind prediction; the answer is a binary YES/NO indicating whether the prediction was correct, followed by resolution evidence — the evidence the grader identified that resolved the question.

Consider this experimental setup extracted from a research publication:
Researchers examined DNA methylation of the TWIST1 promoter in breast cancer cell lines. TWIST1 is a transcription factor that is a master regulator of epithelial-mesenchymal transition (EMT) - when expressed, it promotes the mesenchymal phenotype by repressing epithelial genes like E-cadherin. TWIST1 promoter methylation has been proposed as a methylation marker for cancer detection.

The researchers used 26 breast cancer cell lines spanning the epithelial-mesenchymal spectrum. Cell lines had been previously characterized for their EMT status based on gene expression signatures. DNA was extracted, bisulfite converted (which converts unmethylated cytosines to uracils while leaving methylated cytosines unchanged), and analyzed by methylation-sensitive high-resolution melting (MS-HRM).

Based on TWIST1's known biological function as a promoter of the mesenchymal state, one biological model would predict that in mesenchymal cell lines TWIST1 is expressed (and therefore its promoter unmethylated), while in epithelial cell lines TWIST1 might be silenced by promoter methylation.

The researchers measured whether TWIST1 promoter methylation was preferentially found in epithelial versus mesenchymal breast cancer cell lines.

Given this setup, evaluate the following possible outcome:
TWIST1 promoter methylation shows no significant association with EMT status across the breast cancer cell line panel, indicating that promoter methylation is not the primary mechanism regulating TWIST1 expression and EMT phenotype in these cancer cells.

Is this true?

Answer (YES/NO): YES